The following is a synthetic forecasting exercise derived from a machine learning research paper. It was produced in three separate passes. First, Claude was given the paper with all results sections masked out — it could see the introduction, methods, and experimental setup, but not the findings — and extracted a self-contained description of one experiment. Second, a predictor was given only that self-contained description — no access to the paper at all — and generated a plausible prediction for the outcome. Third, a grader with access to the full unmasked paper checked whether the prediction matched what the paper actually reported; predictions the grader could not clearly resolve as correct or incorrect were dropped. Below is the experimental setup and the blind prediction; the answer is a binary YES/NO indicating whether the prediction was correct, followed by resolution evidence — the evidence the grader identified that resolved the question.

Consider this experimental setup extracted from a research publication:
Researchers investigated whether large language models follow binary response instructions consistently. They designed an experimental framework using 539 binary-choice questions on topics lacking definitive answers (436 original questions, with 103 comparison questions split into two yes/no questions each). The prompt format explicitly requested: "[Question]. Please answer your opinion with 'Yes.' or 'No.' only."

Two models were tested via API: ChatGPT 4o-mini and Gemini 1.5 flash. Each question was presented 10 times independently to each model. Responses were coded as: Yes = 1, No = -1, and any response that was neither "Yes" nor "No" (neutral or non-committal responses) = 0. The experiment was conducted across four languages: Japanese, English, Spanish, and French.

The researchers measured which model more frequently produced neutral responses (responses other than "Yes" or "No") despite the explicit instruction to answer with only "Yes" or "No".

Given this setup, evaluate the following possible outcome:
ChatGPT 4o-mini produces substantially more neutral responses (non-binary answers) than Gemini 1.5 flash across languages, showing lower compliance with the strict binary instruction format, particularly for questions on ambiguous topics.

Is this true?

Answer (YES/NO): YES